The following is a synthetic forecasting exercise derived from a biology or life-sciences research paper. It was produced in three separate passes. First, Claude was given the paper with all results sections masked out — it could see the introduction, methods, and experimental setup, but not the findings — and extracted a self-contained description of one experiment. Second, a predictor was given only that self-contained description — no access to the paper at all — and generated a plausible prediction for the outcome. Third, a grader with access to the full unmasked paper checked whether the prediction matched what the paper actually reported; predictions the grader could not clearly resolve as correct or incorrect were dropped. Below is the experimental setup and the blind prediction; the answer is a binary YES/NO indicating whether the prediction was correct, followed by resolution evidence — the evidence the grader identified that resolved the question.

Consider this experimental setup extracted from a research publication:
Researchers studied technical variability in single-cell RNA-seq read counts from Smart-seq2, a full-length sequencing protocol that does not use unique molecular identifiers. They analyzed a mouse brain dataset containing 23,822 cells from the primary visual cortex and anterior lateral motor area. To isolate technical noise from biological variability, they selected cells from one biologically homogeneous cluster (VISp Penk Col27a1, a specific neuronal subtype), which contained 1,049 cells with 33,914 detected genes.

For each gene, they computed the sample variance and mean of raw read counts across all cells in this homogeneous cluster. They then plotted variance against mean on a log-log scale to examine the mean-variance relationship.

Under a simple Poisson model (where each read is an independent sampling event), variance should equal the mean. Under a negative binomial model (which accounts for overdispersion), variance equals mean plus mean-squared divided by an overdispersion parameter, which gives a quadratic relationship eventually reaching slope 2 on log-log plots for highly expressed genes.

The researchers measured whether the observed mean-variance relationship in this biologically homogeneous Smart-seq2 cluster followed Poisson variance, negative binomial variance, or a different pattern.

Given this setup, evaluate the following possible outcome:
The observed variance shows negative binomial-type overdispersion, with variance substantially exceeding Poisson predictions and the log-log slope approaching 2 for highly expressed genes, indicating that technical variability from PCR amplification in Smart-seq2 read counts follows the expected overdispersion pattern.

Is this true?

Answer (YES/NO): NO